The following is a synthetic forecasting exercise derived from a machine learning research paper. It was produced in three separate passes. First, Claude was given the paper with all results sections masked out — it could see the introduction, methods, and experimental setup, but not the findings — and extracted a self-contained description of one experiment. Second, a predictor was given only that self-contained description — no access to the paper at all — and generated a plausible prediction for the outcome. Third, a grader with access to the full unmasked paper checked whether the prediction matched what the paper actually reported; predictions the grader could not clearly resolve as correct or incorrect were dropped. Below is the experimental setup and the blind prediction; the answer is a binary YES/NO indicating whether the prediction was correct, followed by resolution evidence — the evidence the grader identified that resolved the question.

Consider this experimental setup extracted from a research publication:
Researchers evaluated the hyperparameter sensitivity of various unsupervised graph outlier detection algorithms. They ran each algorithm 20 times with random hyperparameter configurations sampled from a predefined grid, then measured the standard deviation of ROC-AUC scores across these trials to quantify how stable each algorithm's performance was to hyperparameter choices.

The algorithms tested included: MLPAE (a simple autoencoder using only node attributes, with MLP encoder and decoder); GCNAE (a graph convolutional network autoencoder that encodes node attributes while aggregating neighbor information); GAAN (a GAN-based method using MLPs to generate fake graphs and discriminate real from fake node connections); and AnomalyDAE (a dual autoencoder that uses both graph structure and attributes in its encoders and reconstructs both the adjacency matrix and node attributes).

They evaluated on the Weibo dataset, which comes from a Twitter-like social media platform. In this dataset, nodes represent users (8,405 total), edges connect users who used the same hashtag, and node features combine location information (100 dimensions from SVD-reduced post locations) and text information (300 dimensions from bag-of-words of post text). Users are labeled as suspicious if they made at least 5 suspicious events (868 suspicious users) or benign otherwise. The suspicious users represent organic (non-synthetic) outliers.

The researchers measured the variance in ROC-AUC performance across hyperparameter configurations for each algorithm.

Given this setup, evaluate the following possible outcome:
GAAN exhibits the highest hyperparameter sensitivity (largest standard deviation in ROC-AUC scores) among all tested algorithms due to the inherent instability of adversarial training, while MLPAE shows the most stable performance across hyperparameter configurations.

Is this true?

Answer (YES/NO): NO